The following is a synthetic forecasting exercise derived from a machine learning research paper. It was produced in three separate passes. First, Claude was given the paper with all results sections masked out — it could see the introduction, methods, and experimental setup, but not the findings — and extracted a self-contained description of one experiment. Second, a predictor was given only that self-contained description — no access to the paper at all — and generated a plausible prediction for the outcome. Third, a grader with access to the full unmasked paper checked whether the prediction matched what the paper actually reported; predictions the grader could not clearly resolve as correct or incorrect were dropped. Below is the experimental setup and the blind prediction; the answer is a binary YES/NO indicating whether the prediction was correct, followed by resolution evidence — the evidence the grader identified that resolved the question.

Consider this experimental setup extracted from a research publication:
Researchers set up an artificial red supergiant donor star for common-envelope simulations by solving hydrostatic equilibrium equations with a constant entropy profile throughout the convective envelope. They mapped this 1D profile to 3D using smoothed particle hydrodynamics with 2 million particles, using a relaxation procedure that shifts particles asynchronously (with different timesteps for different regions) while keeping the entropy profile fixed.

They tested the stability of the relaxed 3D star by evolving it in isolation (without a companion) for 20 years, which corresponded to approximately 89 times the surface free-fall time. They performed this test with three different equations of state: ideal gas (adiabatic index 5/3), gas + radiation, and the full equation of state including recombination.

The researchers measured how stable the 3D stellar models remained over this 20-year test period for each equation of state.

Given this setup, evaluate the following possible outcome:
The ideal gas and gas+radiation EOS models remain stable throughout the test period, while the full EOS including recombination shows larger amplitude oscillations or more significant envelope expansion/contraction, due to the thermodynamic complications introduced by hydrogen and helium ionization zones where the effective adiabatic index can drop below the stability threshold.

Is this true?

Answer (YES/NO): YES